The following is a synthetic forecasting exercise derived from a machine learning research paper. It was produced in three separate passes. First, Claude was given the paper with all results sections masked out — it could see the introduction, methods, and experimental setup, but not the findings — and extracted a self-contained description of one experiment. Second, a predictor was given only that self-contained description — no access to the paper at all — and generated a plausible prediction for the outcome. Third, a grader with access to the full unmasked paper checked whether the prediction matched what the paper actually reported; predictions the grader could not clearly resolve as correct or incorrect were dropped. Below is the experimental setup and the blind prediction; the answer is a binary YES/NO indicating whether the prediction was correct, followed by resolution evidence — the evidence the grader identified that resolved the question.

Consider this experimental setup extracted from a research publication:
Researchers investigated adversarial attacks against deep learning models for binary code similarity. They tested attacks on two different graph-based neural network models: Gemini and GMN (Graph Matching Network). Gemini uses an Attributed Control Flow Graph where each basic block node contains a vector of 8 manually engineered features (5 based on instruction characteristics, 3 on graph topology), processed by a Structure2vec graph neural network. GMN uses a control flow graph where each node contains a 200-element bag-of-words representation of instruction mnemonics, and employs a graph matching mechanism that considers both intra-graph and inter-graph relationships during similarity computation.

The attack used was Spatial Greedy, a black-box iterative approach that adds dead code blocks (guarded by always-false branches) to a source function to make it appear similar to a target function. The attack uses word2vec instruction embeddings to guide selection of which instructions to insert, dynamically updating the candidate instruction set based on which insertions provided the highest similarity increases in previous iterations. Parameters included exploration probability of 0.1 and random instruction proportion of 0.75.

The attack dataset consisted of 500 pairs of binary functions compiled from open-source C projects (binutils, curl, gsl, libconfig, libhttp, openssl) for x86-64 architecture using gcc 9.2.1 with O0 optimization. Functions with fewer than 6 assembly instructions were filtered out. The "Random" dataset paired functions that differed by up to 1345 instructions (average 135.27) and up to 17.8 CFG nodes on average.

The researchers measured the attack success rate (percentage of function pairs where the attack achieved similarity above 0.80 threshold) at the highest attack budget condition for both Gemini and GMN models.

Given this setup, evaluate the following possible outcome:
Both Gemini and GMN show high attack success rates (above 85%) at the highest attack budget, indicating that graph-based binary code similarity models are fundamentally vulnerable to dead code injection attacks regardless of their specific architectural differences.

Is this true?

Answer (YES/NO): NO